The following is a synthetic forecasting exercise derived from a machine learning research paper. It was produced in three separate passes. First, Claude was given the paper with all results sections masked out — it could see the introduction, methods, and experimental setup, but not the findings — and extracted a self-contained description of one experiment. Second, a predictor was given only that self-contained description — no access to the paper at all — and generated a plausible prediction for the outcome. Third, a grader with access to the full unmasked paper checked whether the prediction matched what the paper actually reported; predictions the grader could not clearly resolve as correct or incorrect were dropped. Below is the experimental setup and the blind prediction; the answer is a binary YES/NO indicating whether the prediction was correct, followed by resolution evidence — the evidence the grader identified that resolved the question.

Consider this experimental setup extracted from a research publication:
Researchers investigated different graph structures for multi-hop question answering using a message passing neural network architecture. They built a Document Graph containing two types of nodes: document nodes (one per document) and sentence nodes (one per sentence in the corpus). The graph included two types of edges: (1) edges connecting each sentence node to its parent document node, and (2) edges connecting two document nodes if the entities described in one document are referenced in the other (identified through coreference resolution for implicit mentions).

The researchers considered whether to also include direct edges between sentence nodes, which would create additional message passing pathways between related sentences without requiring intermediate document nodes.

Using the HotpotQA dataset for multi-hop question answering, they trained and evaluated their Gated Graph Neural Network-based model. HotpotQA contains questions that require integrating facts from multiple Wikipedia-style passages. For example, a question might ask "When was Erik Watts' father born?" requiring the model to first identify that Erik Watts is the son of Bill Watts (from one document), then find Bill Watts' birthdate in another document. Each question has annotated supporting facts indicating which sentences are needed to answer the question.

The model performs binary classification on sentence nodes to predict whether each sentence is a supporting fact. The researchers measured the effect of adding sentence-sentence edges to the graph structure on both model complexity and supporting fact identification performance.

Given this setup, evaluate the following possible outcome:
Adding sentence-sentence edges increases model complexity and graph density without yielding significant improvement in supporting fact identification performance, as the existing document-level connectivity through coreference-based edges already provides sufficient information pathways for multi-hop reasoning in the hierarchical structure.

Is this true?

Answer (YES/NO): YES